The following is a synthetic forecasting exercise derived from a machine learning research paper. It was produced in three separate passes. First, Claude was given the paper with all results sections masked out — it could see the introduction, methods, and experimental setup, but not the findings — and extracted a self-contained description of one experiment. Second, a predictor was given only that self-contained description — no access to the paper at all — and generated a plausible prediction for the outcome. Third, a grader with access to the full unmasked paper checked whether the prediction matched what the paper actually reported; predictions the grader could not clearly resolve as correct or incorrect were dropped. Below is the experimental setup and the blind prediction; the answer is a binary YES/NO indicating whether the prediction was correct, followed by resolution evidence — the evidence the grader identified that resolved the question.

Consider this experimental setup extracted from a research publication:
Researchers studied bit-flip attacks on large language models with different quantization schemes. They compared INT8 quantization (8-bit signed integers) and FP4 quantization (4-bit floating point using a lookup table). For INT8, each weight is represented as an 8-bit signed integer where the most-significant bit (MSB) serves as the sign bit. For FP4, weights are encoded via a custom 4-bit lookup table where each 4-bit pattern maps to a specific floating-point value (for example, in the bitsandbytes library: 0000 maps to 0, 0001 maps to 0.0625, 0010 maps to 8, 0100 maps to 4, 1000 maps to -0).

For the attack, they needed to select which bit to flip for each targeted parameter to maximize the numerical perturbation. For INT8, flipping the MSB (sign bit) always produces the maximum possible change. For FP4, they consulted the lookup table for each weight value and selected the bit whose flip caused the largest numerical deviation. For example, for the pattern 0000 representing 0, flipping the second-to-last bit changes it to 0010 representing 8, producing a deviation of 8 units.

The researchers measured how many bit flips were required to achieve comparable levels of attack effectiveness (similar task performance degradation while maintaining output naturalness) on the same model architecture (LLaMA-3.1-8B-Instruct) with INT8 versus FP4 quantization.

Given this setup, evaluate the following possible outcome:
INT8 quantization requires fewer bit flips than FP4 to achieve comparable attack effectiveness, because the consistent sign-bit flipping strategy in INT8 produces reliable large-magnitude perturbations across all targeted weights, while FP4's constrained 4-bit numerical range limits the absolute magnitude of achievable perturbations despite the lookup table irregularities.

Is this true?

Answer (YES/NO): YES